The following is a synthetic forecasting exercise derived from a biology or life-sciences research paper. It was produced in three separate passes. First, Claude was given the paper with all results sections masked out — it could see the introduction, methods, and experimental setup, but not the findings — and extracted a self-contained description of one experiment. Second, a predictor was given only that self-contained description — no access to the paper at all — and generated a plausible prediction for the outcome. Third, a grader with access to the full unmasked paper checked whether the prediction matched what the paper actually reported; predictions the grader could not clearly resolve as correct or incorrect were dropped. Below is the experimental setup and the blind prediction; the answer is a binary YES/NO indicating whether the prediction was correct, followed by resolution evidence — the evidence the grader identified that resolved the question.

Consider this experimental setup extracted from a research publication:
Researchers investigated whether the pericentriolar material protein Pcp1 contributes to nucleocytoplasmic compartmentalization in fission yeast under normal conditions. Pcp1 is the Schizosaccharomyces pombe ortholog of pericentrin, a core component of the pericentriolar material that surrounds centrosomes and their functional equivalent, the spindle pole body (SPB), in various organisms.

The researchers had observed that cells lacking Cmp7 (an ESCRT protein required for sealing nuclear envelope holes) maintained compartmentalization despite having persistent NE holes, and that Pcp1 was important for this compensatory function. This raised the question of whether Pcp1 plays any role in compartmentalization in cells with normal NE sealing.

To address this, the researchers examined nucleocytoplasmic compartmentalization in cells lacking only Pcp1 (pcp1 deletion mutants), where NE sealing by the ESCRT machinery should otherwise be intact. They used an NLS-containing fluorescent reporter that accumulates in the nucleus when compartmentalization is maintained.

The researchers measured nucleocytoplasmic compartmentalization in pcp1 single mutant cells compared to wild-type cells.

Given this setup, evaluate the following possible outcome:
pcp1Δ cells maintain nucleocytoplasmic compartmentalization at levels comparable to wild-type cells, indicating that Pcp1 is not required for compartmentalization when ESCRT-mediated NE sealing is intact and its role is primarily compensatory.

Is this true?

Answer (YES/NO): NO